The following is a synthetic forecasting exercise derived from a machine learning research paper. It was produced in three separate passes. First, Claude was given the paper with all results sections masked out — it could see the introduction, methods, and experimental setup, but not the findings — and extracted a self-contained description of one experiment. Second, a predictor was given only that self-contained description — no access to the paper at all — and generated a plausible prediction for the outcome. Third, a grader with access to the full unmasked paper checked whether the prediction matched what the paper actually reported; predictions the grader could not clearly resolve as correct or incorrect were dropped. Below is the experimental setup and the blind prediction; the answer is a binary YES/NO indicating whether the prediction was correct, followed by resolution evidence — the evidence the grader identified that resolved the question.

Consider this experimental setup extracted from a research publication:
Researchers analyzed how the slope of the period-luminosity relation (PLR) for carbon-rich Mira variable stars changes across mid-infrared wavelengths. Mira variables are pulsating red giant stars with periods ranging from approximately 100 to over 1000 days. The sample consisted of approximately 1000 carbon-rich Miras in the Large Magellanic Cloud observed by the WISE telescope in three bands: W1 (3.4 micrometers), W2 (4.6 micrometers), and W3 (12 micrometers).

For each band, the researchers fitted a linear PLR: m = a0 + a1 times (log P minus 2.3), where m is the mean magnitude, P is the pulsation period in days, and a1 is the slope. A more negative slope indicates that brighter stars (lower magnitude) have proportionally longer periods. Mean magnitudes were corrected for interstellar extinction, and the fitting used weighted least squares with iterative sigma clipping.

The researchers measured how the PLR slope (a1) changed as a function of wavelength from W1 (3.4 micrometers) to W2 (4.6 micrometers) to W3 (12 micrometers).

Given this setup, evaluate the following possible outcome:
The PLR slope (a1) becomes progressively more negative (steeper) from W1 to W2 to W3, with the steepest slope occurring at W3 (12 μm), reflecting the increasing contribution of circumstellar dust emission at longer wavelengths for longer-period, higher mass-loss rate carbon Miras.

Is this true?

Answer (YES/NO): YES